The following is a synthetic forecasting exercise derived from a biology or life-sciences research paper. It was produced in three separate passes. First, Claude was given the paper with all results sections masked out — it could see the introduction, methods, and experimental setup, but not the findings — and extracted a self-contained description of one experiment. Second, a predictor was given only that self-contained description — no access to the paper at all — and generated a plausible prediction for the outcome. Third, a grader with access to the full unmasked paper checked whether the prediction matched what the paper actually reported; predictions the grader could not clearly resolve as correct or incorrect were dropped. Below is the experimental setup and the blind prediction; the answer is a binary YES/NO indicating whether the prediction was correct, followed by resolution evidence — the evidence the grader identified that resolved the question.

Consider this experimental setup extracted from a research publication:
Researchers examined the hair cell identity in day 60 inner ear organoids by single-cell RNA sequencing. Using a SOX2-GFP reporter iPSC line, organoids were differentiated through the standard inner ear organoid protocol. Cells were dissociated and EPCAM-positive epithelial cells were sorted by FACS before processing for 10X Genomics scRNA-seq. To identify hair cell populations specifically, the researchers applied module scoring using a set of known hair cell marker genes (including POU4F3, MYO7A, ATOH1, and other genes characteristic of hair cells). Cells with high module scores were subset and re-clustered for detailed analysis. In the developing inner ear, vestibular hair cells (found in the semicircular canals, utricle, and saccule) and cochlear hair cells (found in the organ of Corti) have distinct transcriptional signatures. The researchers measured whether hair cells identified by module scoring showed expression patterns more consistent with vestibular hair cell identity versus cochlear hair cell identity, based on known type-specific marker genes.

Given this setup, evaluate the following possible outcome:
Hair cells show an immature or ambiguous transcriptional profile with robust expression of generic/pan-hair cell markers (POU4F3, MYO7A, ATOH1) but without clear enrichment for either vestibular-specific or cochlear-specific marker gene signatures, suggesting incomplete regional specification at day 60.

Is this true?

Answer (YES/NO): YES